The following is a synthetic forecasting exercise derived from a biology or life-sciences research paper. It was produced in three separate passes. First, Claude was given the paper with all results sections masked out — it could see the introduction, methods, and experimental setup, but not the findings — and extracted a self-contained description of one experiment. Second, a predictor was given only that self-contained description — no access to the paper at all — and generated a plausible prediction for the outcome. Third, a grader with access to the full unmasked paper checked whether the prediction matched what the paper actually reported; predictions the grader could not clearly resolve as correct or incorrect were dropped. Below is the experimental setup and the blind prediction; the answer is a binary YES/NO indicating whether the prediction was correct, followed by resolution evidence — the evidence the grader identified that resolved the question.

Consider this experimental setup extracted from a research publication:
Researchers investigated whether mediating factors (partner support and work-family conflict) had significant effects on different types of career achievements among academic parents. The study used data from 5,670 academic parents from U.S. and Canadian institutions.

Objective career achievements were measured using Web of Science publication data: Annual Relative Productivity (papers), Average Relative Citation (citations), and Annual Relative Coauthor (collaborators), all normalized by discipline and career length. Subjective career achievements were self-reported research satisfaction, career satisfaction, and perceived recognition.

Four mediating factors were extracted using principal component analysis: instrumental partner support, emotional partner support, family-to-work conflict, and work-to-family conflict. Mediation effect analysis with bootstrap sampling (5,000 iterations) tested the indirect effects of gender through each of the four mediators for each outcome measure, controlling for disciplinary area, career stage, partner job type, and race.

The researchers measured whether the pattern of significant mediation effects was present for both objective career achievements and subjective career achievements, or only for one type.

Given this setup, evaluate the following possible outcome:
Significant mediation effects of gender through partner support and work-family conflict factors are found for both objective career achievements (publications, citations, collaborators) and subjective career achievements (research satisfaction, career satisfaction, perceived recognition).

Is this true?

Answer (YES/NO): YES